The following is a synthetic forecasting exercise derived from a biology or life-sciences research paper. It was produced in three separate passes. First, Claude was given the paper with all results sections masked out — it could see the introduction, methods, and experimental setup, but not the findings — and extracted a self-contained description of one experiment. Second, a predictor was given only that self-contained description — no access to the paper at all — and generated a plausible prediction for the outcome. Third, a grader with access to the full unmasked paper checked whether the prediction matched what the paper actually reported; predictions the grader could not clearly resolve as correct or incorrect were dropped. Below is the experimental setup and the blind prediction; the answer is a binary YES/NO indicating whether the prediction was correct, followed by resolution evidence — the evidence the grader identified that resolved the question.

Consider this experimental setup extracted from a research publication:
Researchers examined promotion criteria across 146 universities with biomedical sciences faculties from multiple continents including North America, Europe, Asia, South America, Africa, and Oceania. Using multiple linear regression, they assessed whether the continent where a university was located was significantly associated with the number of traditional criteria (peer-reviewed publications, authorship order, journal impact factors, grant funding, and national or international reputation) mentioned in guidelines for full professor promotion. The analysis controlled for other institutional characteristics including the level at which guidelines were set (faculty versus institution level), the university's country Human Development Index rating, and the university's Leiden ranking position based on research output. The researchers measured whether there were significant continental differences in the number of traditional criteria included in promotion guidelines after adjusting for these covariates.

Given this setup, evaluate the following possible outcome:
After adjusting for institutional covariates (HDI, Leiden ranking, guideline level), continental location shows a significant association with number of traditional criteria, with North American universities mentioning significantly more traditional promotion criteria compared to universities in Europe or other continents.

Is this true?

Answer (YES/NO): NO